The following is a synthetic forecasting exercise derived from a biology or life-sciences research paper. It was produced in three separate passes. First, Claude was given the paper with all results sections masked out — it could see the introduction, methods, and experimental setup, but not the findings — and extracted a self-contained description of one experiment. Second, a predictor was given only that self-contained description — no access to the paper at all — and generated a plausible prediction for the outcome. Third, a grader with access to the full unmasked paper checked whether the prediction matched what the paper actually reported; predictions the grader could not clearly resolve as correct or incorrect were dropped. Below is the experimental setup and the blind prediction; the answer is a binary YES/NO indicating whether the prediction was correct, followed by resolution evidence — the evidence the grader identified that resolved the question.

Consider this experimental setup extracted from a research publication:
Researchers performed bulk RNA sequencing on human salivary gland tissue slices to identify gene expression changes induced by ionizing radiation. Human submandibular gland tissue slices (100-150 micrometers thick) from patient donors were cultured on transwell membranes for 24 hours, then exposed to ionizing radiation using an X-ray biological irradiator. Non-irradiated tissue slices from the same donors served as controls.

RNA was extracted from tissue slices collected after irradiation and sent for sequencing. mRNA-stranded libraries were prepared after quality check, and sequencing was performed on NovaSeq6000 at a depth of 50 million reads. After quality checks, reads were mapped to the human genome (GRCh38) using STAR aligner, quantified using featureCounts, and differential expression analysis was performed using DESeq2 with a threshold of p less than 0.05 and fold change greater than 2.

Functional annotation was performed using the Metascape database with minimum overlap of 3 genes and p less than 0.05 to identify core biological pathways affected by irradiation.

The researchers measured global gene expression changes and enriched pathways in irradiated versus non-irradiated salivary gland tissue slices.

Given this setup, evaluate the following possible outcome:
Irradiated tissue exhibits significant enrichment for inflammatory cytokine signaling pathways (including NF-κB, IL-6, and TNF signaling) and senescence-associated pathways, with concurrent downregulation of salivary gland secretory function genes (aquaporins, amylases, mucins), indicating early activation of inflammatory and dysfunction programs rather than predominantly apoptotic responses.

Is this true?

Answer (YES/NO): NO